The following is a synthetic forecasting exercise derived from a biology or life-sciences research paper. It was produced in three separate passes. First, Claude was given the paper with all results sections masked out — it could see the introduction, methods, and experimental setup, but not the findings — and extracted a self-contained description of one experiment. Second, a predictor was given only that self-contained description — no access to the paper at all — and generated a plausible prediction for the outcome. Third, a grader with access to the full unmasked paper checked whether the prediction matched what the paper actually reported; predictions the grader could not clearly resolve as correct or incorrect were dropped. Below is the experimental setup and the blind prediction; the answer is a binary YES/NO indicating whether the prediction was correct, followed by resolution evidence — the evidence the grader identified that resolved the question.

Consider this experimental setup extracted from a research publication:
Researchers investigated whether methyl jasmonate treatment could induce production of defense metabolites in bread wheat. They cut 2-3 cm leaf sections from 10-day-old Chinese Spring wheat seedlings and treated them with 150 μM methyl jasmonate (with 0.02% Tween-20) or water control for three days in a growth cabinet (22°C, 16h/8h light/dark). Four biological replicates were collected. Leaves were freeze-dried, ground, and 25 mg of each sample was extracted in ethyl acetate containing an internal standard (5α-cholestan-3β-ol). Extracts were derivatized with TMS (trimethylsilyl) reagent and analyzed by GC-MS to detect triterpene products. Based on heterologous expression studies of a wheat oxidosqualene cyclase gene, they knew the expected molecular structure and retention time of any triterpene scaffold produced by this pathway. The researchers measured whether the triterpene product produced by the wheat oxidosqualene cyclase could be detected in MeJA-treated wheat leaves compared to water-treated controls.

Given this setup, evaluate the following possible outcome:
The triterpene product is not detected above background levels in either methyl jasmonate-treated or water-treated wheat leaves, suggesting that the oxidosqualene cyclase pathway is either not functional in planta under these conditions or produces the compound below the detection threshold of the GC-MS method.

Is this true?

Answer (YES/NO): NO